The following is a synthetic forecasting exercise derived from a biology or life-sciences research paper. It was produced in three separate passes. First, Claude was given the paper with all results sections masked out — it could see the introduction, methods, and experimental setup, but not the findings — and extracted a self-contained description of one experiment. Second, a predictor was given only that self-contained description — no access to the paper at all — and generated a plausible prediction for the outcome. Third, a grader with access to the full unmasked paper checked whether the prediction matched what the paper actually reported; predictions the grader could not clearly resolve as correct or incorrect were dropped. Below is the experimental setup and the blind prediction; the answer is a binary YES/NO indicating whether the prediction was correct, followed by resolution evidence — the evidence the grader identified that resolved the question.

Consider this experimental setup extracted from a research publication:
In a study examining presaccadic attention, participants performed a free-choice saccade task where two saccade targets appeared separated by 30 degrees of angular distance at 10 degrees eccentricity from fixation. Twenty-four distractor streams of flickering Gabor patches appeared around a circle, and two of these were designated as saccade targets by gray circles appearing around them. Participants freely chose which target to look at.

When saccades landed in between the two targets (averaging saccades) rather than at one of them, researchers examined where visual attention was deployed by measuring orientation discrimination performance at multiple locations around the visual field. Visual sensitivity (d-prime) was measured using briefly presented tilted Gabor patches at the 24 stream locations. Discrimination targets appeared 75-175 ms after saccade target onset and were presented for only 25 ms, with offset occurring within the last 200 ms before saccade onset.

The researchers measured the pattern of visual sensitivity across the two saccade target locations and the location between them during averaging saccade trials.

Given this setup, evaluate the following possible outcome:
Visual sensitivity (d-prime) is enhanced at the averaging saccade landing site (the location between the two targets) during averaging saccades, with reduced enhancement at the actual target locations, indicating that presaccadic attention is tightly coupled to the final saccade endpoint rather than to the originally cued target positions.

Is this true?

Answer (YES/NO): NO